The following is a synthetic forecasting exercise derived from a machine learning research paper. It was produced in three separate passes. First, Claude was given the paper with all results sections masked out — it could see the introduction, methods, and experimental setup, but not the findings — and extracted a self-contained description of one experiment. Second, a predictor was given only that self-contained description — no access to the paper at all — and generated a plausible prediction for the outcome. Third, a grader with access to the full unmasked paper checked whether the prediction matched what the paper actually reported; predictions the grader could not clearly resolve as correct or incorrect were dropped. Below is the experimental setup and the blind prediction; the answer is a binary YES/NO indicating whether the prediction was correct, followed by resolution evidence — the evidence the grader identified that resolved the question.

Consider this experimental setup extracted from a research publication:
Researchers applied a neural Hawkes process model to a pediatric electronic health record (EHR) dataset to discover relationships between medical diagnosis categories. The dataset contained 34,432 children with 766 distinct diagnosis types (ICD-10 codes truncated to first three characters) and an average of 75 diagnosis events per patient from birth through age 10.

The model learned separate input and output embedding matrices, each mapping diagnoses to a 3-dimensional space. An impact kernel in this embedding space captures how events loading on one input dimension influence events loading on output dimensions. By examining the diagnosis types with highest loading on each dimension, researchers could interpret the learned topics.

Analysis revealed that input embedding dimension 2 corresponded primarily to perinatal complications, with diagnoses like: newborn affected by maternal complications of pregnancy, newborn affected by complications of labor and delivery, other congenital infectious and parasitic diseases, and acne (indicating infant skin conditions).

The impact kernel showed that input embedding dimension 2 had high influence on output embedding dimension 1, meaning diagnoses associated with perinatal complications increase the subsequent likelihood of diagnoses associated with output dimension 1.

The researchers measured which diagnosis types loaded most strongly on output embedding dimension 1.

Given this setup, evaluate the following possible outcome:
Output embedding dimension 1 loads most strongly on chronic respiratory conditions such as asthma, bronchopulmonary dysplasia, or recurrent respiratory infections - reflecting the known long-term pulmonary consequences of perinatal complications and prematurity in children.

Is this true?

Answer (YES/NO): NO